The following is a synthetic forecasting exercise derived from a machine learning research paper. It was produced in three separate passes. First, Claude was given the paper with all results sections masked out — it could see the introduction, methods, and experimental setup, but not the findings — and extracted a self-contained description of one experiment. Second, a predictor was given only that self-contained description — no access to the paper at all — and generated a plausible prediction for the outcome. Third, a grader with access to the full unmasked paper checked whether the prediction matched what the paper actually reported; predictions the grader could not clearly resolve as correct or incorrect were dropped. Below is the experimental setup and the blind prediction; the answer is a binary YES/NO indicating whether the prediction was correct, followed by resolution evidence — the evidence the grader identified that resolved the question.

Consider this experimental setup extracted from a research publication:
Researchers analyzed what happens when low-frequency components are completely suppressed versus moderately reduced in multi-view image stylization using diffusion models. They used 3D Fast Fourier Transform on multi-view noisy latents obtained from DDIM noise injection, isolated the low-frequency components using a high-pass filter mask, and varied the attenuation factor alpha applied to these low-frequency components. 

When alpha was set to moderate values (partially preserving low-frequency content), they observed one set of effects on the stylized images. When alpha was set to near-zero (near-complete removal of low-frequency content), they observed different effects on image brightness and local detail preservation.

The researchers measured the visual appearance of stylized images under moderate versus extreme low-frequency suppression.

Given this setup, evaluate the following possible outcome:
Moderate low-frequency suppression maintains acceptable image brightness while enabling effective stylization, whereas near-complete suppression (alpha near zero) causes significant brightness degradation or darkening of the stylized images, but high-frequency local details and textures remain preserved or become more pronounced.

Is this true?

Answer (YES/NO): NO